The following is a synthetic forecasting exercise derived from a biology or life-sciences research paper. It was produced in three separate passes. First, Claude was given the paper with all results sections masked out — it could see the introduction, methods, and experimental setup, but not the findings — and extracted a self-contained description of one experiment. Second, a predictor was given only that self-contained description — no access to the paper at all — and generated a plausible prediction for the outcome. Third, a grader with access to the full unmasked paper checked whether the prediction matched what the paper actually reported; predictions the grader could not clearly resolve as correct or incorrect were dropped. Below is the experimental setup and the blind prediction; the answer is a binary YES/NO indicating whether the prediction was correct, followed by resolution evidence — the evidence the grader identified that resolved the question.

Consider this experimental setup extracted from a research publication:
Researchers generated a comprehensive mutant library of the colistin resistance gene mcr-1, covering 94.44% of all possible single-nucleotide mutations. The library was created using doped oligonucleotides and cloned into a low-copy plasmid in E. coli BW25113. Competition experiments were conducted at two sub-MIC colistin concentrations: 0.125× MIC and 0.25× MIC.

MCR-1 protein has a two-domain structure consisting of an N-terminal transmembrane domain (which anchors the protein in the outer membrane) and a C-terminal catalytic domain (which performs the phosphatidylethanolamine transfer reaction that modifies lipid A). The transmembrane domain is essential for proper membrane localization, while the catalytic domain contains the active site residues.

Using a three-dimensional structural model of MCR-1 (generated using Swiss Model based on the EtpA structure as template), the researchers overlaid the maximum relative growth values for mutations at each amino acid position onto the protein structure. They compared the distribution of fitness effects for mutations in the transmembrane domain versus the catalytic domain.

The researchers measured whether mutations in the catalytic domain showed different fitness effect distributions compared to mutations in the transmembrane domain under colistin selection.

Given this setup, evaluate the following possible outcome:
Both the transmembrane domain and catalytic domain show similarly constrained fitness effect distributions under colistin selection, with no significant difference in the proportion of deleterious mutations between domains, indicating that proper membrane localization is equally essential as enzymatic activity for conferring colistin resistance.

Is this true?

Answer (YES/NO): NO